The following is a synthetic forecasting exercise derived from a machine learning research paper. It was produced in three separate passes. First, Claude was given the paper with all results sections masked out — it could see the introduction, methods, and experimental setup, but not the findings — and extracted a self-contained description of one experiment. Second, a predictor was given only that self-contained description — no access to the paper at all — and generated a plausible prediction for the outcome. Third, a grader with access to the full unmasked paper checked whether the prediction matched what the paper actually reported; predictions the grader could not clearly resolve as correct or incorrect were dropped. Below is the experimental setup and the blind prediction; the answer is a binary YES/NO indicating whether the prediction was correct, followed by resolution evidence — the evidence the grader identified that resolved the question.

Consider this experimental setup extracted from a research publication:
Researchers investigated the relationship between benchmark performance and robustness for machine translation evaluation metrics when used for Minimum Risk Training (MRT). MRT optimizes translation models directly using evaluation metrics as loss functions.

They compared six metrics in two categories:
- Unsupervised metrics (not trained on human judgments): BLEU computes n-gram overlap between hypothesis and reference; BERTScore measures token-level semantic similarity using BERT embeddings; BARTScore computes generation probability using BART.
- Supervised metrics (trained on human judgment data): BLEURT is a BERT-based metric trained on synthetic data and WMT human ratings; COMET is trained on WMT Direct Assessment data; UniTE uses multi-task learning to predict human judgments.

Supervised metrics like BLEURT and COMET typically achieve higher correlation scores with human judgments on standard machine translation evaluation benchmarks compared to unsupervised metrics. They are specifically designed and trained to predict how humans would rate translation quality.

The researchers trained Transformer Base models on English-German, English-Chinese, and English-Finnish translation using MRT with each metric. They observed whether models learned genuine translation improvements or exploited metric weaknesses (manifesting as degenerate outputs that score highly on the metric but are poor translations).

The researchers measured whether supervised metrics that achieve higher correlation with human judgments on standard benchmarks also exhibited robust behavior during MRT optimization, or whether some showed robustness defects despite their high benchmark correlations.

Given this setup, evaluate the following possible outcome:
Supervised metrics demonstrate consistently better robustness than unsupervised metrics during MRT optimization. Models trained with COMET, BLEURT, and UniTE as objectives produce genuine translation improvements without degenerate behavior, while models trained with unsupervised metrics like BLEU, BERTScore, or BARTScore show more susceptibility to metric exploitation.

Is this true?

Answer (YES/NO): NO